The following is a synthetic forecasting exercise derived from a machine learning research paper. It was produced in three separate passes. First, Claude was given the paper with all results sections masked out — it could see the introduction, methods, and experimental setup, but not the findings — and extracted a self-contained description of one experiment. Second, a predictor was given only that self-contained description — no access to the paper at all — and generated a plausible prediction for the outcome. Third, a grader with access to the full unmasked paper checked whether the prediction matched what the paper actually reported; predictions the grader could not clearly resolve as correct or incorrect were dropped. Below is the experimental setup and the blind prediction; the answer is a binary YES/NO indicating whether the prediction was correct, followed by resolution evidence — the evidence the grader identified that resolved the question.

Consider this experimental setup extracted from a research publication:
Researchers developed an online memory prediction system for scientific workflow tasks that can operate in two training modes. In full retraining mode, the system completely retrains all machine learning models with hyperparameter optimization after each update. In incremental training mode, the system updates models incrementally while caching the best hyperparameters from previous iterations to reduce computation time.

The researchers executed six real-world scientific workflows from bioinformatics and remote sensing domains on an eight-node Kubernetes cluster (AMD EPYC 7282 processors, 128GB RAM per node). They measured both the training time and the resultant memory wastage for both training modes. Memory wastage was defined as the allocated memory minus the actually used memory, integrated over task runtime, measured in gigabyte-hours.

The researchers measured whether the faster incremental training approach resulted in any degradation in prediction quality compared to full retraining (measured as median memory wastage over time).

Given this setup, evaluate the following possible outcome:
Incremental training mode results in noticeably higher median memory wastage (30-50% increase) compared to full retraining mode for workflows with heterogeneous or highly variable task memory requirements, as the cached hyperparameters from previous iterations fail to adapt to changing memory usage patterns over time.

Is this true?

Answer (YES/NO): NO